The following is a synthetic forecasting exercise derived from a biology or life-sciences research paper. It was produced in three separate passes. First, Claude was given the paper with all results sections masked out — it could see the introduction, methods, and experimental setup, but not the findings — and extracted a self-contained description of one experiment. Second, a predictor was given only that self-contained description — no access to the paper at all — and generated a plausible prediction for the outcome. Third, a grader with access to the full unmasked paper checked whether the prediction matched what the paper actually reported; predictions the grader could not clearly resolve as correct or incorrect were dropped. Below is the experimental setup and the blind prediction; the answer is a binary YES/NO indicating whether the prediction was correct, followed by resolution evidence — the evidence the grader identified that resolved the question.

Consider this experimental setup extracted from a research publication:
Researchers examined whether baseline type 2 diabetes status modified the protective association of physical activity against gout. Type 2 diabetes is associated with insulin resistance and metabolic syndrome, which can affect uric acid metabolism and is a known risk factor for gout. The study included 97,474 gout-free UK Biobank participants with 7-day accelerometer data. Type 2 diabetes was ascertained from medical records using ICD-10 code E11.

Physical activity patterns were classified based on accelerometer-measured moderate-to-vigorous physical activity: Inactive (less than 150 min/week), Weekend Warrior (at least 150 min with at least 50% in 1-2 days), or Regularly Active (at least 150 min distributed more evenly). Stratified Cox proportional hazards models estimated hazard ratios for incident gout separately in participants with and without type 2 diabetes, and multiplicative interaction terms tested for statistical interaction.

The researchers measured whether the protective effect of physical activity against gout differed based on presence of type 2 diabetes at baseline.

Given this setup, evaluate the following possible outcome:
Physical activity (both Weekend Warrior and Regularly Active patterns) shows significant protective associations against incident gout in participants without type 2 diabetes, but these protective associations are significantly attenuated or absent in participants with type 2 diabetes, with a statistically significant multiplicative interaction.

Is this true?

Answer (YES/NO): NO